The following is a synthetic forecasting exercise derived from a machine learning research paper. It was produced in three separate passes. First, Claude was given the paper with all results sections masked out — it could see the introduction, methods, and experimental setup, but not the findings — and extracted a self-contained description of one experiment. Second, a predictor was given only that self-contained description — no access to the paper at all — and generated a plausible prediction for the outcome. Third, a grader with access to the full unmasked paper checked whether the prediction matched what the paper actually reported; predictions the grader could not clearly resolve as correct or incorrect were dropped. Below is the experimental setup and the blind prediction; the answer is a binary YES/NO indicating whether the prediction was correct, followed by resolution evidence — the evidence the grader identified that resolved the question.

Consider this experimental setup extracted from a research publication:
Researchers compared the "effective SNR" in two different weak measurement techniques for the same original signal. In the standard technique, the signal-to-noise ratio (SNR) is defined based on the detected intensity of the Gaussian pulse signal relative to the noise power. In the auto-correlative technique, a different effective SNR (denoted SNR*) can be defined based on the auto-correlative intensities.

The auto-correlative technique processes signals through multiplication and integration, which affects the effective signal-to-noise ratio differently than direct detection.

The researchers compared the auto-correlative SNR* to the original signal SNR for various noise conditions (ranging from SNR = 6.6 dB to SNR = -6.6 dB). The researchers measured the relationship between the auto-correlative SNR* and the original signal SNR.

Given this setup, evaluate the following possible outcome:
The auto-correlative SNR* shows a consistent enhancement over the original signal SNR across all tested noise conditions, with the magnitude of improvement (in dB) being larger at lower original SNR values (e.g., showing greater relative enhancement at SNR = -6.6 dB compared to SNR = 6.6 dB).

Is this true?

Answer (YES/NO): NO